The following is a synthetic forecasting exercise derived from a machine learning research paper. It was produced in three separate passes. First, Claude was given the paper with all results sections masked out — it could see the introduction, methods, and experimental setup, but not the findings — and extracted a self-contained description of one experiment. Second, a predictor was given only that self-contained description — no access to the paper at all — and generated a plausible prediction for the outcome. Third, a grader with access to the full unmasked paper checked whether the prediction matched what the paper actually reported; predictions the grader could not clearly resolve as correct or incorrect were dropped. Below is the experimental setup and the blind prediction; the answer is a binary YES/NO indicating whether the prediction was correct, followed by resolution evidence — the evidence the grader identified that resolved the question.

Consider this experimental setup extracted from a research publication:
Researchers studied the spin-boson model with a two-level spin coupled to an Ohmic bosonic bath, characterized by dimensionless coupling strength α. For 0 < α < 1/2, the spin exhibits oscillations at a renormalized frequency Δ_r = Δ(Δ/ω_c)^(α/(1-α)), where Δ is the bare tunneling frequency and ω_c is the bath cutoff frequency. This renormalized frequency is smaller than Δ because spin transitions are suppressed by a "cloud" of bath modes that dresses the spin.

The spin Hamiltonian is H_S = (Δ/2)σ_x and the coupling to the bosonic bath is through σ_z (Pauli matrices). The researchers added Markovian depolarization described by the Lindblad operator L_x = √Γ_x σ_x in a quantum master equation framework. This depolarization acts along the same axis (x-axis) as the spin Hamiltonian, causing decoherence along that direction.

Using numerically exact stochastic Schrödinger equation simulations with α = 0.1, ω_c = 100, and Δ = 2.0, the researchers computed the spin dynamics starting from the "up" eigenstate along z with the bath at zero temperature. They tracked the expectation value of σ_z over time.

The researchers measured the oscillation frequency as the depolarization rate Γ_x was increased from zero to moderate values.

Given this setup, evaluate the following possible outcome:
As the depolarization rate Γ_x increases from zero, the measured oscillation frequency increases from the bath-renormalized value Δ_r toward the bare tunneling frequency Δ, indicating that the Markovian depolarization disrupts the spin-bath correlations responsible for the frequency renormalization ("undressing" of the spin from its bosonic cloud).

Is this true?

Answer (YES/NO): NO